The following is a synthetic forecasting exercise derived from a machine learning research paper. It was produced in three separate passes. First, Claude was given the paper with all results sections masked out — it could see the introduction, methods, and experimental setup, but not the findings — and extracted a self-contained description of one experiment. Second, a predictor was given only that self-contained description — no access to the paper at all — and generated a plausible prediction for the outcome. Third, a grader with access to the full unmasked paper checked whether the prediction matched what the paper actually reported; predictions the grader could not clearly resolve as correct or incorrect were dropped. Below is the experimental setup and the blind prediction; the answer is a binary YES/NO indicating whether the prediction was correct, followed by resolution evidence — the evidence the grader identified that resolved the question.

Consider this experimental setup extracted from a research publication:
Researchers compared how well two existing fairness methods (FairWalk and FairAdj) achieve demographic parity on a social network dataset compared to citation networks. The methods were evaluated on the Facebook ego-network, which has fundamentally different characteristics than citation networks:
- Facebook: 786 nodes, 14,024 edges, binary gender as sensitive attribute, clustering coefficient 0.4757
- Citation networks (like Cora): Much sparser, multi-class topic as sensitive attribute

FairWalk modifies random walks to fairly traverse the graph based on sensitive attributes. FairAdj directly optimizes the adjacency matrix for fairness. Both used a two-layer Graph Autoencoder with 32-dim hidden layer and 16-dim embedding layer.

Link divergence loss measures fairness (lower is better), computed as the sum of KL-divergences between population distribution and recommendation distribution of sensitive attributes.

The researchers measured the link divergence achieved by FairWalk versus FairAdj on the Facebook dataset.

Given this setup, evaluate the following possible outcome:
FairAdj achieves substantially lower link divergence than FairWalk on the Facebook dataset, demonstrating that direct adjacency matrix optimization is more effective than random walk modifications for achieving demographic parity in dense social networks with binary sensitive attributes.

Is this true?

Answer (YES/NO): NO